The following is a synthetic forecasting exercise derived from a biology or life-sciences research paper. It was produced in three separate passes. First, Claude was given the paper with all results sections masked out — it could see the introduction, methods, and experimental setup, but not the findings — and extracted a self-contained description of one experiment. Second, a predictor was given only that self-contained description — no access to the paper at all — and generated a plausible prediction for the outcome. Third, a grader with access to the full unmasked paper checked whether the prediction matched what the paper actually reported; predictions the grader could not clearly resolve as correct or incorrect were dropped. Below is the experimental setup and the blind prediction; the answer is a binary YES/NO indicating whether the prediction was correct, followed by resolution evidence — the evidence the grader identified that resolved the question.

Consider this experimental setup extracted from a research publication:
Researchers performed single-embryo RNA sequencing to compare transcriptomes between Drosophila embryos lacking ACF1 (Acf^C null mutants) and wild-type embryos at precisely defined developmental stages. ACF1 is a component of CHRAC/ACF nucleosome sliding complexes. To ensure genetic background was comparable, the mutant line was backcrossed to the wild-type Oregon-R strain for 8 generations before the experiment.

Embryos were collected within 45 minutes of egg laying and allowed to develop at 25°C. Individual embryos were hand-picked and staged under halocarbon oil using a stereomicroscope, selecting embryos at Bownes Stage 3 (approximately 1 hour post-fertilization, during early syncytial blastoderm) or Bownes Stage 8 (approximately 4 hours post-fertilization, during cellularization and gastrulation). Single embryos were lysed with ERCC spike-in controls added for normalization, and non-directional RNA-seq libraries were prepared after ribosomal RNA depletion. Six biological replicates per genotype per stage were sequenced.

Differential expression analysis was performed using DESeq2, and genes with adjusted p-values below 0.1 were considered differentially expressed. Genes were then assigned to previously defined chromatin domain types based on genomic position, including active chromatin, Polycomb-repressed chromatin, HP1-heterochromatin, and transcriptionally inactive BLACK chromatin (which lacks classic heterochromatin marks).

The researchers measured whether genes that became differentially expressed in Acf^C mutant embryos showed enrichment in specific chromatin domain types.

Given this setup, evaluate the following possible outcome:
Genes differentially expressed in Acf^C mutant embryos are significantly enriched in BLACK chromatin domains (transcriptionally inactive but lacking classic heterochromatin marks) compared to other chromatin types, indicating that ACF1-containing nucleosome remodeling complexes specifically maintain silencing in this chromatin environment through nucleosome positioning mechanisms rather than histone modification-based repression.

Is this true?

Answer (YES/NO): NO